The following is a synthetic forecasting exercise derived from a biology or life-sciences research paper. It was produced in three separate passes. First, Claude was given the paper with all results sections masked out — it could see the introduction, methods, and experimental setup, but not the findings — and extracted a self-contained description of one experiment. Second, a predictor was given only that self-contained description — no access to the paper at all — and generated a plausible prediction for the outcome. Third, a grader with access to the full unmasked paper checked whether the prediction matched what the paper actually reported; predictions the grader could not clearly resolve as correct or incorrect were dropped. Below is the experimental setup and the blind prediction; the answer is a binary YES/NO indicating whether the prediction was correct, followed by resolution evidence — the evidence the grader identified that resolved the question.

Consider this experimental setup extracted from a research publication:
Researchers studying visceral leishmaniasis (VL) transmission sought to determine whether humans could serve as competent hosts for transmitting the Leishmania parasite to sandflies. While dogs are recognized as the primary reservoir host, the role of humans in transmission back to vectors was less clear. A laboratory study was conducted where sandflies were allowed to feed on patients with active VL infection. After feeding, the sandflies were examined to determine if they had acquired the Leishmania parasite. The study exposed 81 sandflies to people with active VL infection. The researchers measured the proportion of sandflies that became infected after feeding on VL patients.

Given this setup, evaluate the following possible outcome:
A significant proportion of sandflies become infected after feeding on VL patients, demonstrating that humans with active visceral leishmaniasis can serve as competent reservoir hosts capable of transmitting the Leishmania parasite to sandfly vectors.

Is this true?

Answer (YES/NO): YES